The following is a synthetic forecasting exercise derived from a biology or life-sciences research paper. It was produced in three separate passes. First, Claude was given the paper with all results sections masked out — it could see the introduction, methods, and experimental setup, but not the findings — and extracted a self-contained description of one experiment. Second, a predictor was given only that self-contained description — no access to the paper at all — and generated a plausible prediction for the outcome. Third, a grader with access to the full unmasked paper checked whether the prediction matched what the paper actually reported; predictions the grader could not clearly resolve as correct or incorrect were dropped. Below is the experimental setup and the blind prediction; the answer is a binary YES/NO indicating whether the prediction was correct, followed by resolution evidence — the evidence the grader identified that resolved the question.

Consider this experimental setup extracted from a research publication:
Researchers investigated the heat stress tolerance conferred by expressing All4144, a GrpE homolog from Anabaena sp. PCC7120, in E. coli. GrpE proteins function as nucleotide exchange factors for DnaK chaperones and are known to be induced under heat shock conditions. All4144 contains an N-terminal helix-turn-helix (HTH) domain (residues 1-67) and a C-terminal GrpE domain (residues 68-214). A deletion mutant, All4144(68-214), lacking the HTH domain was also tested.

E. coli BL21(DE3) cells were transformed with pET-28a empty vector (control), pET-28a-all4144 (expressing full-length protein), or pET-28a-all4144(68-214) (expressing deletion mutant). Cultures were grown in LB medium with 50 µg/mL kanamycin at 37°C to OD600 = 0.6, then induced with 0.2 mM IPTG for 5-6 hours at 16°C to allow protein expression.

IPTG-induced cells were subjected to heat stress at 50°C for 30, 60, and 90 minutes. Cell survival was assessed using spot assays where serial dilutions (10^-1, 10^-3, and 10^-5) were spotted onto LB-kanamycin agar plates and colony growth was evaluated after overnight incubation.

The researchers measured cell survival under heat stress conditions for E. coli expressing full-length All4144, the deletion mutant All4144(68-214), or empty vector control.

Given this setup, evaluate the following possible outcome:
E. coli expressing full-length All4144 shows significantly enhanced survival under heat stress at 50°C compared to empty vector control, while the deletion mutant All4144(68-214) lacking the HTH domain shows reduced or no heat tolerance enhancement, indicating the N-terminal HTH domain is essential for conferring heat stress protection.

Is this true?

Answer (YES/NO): NO